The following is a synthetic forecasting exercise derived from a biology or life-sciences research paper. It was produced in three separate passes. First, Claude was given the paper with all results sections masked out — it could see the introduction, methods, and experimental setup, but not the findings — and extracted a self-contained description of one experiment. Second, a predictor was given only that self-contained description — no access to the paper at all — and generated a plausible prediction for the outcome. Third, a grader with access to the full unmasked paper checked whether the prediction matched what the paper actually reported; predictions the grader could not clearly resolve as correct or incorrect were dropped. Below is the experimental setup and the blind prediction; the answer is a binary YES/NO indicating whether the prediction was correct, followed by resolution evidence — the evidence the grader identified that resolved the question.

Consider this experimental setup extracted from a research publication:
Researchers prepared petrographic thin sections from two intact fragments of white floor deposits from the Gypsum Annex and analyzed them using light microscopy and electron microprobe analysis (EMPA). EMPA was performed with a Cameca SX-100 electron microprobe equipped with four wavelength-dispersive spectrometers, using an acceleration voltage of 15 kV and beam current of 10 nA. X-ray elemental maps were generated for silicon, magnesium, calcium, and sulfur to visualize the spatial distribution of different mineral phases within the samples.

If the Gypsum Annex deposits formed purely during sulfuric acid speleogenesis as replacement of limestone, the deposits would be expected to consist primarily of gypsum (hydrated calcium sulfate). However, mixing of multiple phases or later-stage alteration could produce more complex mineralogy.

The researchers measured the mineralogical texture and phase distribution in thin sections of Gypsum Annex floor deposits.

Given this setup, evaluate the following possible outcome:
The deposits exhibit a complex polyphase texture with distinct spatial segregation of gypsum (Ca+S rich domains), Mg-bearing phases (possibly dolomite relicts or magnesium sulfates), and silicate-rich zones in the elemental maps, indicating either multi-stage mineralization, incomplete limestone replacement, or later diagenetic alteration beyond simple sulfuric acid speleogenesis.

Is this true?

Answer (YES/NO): NO